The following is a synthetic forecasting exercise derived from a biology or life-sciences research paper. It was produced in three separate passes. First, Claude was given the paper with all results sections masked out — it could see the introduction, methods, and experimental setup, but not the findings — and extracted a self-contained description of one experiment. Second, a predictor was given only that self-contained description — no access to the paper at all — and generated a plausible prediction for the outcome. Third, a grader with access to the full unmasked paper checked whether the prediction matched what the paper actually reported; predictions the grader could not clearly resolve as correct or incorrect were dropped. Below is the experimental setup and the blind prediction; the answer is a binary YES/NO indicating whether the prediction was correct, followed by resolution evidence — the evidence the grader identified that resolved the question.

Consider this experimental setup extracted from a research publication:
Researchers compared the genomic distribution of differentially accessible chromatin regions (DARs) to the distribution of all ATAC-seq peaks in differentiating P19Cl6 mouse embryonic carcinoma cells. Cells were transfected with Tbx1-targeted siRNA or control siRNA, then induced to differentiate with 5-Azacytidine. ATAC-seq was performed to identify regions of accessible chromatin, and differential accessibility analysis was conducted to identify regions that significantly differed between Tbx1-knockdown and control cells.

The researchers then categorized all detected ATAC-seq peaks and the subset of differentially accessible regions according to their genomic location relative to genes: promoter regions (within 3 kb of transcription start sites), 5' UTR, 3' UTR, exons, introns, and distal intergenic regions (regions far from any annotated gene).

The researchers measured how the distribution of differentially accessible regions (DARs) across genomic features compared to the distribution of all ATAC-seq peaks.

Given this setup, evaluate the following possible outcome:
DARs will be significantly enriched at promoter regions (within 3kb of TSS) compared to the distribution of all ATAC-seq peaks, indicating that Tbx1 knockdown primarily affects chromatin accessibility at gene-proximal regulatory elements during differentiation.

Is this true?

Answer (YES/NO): NO